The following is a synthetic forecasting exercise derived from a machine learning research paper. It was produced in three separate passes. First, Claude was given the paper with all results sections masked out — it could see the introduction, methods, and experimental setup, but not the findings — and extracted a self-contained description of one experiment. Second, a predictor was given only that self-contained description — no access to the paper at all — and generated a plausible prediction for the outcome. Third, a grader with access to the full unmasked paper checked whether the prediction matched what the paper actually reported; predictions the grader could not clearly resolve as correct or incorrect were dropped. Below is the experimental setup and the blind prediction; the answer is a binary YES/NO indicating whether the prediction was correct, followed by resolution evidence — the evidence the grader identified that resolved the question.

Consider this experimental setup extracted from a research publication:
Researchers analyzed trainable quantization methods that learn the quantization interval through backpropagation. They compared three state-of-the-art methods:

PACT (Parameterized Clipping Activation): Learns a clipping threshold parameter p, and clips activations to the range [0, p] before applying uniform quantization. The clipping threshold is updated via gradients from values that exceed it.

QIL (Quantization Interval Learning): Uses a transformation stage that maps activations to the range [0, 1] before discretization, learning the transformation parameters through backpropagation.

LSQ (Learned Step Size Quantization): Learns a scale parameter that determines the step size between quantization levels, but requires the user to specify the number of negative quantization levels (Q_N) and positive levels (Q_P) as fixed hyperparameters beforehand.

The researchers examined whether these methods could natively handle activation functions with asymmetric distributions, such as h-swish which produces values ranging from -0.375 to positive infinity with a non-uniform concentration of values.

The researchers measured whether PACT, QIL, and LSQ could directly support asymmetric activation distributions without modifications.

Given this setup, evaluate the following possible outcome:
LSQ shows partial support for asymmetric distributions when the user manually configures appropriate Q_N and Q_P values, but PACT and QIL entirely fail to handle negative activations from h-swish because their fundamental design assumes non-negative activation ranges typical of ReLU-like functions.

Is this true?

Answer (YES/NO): NO